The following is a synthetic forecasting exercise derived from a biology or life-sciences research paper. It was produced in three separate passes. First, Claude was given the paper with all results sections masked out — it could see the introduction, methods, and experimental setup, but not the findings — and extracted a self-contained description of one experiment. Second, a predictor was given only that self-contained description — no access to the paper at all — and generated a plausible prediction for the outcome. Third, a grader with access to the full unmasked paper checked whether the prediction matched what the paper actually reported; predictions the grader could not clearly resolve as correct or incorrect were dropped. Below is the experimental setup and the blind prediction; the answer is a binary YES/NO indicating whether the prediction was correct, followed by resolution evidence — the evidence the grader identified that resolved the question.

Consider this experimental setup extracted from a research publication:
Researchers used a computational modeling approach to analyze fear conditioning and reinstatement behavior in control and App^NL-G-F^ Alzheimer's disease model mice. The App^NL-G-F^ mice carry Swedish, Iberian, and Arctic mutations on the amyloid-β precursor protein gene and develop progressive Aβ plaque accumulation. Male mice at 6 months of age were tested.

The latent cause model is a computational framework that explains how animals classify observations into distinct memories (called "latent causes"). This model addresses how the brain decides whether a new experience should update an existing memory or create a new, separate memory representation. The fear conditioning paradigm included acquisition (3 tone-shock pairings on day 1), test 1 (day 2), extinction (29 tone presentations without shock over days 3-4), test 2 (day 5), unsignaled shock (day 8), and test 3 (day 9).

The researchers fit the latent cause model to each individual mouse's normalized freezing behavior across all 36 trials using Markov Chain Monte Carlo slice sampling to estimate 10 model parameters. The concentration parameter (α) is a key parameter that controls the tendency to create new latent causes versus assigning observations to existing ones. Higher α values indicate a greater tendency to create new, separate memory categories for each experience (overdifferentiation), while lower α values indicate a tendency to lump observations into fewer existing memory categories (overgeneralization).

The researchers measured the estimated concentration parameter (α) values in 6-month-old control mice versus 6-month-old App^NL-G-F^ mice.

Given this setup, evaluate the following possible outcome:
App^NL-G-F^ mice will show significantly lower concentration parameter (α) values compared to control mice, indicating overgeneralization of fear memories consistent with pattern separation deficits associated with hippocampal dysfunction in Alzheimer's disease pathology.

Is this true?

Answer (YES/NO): YES